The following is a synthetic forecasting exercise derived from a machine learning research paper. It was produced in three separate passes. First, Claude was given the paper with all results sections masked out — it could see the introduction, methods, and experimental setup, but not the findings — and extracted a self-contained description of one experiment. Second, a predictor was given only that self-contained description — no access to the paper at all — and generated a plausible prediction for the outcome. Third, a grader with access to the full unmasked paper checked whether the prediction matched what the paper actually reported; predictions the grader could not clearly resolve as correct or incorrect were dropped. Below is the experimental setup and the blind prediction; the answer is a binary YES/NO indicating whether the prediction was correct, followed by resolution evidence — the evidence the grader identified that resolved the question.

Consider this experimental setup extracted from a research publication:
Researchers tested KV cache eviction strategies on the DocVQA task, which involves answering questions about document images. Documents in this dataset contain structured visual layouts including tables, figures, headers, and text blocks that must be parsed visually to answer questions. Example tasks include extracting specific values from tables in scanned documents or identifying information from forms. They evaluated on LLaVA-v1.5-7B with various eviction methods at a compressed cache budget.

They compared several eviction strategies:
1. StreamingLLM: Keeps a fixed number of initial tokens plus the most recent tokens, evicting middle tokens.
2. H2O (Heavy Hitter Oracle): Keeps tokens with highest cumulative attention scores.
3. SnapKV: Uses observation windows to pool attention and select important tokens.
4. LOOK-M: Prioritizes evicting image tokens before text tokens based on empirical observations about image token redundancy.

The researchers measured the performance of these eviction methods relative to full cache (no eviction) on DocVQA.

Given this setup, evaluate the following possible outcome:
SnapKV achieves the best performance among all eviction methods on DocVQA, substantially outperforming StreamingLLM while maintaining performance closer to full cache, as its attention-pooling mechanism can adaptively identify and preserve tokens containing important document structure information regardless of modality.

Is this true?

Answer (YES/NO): NO